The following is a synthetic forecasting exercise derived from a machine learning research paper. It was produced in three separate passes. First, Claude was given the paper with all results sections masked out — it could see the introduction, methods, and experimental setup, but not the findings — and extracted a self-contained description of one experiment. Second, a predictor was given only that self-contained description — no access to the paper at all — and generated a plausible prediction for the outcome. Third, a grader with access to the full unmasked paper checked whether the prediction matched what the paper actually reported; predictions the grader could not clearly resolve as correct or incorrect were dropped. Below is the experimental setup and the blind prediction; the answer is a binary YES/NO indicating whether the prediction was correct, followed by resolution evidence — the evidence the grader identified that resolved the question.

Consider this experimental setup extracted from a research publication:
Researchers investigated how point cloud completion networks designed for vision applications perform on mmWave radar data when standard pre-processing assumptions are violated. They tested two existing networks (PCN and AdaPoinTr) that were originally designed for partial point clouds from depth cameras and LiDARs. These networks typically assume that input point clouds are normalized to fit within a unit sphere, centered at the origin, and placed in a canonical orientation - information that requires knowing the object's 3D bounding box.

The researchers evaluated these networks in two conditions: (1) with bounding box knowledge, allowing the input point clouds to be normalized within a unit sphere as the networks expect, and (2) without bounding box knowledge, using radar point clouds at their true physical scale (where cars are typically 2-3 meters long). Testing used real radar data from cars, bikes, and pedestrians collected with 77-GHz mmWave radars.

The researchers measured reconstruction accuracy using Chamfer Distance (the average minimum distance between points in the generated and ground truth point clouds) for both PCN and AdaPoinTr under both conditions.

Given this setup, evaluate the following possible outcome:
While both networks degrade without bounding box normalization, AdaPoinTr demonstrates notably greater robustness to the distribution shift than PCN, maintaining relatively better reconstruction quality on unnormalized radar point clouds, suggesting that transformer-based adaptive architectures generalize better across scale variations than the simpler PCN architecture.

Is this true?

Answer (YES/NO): NO